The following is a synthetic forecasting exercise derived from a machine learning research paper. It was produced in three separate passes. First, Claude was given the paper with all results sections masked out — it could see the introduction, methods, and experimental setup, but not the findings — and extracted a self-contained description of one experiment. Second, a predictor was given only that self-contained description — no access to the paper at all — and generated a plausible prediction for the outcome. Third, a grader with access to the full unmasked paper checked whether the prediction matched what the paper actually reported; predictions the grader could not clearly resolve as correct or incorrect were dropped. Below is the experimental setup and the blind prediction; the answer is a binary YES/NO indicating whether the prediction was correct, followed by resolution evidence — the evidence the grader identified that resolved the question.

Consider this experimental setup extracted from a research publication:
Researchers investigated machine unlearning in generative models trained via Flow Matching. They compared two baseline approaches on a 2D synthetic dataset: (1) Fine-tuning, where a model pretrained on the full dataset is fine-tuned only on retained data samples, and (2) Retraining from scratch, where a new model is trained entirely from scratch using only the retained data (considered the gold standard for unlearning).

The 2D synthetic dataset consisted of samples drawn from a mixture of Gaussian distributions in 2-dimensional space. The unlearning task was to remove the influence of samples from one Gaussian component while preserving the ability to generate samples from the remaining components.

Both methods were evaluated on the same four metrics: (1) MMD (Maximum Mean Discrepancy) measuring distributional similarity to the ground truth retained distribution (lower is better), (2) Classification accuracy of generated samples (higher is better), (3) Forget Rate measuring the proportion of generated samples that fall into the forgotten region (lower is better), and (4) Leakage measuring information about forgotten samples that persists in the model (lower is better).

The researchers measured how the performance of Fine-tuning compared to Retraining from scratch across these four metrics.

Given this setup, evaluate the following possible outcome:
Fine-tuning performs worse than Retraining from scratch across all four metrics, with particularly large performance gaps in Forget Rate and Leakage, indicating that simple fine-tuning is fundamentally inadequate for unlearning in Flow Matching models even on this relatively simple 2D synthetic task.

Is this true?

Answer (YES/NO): NO